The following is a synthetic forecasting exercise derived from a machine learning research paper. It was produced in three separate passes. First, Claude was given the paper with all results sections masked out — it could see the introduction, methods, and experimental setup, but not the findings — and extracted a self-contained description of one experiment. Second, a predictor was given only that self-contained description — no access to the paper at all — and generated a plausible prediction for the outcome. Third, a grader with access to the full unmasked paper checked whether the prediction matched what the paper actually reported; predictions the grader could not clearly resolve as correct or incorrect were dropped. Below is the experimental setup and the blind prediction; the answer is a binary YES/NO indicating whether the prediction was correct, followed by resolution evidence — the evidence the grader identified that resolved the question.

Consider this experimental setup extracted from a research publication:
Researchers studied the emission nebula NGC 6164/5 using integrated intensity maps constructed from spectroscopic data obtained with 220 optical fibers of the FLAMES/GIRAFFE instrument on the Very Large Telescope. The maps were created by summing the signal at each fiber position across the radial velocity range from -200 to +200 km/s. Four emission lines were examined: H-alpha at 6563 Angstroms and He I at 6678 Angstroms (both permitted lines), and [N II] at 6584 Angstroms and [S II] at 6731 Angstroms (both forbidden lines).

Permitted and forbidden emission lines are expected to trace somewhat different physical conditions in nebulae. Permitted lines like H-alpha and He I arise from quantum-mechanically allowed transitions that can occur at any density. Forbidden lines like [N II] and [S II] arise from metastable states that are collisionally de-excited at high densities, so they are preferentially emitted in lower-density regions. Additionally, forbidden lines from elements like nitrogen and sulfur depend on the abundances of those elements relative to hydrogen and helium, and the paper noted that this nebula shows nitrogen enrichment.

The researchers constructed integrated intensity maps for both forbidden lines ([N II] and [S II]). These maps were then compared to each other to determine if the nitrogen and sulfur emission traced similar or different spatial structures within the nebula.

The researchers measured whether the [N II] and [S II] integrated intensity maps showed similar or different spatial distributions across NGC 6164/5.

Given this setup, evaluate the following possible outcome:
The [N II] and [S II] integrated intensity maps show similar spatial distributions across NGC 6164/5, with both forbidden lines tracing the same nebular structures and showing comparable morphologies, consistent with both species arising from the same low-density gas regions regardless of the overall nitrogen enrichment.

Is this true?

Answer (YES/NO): YES